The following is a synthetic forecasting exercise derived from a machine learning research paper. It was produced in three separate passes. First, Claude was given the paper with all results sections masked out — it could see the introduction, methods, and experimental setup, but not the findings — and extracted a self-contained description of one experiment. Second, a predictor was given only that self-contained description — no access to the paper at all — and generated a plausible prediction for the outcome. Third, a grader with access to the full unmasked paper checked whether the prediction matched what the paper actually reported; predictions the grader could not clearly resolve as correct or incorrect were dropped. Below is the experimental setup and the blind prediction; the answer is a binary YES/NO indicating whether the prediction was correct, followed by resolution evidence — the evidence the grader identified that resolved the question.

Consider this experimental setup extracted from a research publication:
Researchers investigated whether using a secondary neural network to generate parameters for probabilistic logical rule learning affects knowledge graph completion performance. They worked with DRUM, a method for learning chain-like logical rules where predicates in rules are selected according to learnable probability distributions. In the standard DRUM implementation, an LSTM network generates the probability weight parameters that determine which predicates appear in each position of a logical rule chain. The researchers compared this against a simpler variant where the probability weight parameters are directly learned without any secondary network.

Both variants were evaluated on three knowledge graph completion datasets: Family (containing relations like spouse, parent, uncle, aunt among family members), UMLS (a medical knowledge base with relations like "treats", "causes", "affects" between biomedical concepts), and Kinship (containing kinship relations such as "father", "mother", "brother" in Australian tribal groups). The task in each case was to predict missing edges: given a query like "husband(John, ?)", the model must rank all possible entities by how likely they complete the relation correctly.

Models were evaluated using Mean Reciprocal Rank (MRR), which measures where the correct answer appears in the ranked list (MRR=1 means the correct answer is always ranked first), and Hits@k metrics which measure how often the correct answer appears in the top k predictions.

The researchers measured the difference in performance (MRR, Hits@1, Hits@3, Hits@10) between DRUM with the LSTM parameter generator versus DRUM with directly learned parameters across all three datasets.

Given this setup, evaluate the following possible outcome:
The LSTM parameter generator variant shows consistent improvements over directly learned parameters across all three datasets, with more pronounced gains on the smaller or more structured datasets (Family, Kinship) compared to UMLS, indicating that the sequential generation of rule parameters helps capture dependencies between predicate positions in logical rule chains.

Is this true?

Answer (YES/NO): NO